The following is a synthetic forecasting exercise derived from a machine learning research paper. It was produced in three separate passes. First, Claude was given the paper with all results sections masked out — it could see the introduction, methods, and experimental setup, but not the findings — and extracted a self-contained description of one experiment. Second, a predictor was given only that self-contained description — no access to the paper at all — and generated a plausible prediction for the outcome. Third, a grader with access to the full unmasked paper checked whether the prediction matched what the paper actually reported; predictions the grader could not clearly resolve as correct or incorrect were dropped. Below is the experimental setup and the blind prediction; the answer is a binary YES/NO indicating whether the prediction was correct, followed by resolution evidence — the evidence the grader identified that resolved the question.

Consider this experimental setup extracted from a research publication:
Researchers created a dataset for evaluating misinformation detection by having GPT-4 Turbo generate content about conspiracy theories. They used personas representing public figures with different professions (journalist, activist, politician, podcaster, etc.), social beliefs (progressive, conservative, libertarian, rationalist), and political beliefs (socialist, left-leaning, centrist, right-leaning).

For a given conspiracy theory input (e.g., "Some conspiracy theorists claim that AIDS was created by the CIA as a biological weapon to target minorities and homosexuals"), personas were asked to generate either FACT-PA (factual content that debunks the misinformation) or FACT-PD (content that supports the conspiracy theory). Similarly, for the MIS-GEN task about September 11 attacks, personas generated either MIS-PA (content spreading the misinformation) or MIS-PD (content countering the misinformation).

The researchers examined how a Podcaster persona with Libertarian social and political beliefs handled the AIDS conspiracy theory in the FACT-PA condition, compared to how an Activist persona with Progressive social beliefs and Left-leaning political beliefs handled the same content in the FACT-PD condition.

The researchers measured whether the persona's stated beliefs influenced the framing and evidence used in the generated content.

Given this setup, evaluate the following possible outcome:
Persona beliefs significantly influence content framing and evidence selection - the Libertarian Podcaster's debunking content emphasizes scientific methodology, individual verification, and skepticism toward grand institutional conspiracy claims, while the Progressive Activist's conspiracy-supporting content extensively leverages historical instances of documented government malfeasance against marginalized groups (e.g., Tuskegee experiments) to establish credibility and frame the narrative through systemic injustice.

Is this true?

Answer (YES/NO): NO